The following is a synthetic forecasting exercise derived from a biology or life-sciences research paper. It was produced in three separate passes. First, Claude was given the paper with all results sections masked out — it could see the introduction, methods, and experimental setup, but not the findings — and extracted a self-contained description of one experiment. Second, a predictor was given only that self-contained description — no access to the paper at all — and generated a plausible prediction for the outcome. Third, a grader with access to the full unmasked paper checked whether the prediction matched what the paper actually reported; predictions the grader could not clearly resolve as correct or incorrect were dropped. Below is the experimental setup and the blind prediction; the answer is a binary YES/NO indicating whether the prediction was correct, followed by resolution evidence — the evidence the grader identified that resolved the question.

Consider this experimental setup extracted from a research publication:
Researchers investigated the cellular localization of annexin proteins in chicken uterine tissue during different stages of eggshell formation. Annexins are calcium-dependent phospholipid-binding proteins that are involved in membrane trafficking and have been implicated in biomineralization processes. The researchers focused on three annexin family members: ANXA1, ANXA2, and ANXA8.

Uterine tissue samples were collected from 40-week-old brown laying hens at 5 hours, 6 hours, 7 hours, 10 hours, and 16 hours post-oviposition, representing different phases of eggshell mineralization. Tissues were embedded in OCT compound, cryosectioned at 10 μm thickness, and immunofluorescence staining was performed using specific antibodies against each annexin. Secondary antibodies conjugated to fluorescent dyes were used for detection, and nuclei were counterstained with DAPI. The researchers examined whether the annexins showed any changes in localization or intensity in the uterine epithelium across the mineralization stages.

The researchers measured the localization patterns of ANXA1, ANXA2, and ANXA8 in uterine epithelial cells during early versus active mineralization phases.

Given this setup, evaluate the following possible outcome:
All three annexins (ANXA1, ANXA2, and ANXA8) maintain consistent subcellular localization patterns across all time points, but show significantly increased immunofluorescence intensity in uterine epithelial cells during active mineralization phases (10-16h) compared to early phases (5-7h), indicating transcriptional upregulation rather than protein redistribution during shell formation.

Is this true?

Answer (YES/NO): NO